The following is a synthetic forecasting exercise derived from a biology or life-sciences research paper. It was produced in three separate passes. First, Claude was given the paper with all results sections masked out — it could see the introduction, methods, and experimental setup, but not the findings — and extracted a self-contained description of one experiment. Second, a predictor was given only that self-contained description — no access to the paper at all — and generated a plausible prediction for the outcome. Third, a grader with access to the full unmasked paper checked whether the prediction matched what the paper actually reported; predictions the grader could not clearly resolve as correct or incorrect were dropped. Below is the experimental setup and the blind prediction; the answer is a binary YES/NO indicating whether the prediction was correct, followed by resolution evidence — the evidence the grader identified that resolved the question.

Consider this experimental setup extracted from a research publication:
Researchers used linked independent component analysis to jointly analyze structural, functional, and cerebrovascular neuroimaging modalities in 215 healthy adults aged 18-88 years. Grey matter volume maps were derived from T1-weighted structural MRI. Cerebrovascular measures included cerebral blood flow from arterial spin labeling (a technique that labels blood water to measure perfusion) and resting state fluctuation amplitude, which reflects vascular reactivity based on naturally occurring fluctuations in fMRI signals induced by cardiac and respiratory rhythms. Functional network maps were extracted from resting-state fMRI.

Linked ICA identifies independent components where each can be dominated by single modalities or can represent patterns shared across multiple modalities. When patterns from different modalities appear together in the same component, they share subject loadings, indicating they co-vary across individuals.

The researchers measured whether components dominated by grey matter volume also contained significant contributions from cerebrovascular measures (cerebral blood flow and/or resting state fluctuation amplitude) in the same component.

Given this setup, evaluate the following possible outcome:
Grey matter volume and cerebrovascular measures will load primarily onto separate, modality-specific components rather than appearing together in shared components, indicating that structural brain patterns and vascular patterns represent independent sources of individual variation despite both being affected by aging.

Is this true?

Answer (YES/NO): NO